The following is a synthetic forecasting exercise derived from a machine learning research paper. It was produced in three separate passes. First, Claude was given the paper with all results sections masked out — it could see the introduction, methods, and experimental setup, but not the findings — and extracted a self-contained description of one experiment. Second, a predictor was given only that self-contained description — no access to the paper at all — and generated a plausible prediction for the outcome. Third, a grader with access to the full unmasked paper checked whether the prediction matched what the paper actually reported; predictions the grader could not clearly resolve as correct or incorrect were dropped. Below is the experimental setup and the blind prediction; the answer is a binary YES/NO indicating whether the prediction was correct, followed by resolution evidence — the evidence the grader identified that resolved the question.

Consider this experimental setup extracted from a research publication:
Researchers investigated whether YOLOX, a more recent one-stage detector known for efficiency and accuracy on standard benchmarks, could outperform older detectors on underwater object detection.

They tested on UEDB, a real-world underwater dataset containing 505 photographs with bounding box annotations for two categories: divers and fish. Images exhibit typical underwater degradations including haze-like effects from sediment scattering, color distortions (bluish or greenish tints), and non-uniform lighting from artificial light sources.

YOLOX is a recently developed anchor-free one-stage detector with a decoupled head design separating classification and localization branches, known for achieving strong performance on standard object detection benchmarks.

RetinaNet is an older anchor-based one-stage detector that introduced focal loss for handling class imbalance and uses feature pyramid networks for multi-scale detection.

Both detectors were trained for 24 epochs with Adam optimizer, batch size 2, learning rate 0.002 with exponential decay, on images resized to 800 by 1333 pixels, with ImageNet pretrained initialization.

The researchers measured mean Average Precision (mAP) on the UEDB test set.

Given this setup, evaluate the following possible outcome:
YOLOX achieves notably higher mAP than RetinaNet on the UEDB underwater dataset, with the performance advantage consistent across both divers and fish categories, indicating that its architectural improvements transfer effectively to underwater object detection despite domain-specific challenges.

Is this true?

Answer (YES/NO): NO